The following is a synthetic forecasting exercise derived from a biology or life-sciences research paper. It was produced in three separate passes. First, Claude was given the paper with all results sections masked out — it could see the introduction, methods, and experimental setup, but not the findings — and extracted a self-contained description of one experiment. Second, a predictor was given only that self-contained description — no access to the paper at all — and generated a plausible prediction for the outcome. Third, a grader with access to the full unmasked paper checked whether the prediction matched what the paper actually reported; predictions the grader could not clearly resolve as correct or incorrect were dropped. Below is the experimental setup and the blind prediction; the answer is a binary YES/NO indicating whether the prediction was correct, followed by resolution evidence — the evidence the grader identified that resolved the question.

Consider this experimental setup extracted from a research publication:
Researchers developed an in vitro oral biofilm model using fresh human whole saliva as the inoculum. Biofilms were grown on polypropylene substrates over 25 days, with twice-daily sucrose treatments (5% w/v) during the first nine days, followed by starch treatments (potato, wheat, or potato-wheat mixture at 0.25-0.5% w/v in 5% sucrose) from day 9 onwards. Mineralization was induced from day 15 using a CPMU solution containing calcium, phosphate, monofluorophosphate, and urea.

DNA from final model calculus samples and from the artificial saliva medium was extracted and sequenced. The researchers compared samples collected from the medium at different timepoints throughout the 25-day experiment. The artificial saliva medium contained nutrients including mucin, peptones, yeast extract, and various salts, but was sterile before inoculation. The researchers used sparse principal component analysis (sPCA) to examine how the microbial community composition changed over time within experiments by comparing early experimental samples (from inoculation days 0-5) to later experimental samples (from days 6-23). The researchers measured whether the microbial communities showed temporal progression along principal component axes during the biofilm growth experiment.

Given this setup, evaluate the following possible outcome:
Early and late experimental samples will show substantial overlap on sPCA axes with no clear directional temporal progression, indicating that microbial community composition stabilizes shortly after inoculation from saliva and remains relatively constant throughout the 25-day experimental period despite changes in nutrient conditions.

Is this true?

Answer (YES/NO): NO